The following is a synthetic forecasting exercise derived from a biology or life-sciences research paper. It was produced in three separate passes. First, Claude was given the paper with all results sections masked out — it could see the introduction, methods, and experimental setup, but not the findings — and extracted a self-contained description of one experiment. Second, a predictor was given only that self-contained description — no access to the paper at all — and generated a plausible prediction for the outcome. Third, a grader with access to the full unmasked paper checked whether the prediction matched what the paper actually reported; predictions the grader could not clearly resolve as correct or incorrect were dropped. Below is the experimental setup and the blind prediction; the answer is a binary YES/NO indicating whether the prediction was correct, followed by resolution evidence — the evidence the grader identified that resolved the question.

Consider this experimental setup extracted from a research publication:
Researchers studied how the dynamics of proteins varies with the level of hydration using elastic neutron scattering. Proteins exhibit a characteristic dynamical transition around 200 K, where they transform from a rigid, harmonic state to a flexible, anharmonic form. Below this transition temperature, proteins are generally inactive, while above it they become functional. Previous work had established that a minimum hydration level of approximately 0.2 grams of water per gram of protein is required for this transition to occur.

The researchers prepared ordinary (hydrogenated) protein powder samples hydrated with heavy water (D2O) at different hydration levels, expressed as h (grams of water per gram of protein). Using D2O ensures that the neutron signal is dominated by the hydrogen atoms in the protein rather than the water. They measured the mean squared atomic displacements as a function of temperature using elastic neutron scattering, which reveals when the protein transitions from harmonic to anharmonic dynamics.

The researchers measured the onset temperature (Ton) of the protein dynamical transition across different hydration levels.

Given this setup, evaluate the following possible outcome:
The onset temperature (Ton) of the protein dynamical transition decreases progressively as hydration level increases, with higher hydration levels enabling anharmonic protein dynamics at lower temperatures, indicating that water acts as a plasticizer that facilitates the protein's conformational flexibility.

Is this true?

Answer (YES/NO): YES